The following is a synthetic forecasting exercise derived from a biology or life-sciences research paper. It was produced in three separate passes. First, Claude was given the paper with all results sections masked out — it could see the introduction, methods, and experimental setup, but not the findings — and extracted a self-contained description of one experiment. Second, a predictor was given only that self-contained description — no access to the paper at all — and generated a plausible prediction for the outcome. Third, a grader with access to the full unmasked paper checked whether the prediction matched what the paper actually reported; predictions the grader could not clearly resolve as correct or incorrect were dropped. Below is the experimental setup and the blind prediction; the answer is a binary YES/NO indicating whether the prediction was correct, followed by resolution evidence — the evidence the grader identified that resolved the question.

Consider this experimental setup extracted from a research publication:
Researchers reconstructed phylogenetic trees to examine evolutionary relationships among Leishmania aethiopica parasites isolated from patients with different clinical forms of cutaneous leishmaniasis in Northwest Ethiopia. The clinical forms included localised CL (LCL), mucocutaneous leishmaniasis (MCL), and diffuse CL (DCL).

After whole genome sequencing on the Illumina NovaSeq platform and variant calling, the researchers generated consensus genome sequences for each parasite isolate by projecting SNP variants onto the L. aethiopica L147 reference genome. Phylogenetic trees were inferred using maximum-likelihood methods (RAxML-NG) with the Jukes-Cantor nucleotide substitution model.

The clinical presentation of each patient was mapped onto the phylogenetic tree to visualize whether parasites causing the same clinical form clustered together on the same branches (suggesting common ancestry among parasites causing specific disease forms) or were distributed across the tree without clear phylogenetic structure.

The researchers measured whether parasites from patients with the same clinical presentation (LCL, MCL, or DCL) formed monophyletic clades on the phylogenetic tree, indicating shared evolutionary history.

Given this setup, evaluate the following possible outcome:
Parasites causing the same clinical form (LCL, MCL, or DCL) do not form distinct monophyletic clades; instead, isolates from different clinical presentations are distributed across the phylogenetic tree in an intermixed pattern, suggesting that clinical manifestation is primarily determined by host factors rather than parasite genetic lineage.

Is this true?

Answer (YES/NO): YES